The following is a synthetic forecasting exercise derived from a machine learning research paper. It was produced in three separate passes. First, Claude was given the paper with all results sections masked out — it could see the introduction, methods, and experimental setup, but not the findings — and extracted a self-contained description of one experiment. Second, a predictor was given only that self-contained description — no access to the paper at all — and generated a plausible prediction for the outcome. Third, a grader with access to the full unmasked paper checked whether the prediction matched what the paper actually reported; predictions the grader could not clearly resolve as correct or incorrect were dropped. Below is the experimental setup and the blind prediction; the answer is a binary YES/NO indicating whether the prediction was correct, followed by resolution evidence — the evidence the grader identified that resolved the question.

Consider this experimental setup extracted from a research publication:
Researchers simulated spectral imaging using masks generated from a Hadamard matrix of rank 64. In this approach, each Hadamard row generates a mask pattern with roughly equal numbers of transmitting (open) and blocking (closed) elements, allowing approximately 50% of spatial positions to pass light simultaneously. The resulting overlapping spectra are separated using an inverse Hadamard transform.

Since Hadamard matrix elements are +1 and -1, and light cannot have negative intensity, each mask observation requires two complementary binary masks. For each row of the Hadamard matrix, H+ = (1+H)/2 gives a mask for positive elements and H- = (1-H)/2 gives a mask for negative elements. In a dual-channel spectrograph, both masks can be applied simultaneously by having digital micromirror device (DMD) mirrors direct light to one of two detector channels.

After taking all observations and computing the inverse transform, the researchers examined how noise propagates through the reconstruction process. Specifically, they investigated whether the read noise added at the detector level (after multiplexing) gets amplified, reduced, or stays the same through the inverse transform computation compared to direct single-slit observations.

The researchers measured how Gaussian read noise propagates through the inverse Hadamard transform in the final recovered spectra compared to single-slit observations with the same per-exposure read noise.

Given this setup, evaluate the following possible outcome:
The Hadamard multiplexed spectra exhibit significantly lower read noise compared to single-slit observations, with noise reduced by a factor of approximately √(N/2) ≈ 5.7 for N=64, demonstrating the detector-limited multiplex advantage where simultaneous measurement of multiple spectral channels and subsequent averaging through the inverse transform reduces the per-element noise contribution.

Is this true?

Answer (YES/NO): NO